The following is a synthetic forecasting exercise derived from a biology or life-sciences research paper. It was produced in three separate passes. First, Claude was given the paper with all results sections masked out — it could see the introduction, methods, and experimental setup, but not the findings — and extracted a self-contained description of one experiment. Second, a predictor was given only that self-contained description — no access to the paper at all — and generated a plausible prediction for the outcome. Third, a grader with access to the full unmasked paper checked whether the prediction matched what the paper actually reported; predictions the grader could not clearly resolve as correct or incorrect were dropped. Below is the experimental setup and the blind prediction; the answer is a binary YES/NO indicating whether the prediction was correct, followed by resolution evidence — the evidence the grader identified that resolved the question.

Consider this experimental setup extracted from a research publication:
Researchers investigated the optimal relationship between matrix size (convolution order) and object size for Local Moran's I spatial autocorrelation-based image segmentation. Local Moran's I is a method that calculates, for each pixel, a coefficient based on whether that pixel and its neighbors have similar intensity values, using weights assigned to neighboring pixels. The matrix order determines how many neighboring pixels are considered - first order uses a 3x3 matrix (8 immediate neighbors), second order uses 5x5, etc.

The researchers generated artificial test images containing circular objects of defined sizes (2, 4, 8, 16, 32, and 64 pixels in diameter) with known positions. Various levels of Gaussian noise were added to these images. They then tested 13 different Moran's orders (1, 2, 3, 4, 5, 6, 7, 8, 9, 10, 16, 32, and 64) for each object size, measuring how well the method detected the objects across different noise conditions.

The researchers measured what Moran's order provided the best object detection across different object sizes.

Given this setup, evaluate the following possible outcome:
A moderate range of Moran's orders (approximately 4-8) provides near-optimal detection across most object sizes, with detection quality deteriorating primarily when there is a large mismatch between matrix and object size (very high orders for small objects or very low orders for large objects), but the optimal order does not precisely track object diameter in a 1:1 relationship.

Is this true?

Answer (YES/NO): NO